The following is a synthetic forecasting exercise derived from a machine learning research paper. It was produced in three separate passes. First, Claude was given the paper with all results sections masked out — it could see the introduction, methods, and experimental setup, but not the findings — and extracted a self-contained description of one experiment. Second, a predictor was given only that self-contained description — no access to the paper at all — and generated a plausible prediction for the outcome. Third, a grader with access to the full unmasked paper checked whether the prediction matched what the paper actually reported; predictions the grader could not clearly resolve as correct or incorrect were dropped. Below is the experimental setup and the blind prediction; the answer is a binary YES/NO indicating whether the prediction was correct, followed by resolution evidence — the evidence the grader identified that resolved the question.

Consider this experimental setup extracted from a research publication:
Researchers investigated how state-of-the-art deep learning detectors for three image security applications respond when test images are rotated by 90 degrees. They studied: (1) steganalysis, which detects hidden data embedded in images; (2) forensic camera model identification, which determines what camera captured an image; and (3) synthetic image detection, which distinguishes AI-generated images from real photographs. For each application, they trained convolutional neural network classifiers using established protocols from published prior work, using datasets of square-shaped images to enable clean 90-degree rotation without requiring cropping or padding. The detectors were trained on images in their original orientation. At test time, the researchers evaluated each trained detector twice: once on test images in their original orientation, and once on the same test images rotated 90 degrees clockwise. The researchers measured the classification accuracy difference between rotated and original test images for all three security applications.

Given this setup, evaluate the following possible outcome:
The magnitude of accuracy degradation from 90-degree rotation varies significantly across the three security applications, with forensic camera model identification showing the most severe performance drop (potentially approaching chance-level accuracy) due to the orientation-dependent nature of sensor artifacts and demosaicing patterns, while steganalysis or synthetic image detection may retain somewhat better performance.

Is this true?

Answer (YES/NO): NO